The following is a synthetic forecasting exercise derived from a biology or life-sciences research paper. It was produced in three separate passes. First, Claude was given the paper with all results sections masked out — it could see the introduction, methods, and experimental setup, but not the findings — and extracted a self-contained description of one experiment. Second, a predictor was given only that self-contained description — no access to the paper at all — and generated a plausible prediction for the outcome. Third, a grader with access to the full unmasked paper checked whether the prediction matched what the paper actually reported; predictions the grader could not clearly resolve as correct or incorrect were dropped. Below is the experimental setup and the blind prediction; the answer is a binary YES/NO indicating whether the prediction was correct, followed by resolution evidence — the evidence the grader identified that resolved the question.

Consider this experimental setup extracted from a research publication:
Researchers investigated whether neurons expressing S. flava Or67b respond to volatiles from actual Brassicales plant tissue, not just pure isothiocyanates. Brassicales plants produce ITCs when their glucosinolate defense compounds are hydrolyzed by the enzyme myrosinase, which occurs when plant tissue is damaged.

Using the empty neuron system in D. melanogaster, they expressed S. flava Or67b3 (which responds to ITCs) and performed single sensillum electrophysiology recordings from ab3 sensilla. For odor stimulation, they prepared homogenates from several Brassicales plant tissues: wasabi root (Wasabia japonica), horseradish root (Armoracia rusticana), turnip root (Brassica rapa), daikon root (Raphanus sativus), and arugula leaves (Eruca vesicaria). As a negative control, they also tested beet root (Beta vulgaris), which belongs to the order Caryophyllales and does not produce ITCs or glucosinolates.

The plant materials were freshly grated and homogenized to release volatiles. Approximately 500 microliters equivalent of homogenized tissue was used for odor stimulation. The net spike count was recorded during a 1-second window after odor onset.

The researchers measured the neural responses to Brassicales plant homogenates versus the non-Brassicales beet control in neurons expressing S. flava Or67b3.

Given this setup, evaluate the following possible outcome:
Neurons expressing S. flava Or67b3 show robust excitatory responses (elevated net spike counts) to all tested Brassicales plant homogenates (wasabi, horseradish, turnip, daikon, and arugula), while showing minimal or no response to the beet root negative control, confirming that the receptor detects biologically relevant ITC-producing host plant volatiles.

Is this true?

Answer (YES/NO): YES